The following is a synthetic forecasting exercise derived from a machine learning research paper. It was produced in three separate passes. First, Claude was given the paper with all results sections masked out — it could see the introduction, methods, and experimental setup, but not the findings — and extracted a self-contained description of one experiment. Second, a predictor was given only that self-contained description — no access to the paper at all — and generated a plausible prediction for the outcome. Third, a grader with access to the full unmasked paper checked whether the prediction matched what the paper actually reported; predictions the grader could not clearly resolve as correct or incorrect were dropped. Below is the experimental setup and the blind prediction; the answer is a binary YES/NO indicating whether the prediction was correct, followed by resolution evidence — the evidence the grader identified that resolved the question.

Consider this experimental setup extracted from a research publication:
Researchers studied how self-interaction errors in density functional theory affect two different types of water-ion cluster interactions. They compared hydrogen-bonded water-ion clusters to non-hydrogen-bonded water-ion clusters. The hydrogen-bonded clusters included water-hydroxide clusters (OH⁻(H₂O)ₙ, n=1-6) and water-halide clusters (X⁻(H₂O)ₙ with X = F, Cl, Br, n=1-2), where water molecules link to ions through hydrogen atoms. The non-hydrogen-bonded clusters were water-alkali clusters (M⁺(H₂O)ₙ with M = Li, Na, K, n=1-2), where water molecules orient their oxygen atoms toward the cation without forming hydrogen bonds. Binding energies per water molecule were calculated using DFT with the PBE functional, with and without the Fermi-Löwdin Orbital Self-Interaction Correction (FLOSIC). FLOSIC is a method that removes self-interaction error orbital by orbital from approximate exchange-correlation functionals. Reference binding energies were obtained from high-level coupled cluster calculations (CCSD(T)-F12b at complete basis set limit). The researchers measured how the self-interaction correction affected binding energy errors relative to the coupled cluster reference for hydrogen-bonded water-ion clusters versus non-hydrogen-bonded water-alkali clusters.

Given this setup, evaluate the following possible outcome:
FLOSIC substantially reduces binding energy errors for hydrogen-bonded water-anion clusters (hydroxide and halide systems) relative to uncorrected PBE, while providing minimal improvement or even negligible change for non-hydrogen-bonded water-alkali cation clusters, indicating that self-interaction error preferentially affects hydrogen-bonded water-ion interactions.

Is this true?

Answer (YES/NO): NO